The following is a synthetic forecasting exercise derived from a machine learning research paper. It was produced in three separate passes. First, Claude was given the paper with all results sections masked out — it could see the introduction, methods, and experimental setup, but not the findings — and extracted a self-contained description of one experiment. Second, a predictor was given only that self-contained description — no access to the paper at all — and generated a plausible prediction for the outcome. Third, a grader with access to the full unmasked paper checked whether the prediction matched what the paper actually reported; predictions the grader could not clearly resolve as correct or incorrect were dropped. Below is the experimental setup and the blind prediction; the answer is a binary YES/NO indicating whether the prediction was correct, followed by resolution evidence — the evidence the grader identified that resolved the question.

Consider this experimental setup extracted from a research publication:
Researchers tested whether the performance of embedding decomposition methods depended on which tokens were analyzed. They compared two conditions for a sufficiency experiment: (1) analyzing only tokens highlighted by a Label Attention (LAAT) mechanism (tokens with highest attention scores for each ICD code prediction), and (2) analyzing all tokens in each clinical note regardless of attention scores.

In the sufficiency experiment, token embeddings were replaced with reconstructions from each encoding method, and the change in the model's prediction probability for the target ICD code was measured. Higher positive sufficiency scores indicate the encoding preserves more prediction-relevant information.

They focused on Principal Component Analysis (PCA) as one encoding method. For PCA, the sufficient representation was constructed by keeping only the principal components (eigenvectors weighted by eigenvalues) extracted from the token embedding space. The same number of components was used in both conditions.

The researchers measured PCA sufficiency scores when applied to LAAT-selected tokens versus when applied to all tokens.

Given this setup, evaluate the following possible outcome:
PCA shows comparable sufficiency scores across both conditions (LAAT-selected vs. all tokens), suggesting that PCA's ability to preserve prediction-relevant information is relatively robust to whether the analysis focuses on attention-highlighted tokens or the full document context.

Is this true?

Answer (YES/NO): NO